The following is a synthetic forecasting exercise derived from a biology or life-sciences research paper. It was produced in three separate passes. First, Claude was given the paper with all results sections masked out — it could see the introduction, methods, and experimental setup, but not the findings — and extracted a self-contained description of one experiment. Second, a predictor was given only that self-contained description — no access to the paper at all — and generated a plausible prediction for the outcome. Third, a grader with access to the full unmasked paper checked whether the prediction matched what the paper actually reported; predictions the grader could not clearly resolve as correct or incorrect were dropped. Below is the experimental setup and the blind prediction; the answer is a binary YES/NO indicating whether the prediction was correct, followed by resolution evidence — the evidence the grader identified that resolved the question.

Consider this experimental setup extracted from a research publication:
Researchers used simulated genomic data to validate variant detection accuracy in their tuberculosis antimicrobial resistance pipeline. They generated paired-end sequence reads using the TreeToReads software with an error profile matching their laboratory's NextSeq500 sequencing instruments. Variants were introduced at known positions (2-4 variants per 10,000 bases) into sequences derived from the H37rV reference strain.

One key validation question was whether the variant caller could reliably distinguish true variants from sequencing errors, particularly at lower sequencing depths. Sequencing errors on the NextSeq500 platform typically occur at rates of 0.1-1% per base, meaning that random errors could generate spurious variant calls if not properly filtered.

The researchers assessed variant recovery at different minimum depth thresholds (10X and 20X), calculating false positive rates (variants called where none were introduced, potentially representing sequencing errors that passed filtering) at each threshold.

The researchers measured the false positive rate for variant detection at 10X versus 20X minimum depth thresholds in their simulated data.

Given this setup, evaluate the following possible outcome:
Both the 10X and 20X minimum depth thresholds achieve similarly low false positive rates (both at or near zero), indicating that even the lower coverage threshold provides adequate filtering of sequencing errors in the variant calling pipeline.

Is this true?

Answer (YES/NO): NO